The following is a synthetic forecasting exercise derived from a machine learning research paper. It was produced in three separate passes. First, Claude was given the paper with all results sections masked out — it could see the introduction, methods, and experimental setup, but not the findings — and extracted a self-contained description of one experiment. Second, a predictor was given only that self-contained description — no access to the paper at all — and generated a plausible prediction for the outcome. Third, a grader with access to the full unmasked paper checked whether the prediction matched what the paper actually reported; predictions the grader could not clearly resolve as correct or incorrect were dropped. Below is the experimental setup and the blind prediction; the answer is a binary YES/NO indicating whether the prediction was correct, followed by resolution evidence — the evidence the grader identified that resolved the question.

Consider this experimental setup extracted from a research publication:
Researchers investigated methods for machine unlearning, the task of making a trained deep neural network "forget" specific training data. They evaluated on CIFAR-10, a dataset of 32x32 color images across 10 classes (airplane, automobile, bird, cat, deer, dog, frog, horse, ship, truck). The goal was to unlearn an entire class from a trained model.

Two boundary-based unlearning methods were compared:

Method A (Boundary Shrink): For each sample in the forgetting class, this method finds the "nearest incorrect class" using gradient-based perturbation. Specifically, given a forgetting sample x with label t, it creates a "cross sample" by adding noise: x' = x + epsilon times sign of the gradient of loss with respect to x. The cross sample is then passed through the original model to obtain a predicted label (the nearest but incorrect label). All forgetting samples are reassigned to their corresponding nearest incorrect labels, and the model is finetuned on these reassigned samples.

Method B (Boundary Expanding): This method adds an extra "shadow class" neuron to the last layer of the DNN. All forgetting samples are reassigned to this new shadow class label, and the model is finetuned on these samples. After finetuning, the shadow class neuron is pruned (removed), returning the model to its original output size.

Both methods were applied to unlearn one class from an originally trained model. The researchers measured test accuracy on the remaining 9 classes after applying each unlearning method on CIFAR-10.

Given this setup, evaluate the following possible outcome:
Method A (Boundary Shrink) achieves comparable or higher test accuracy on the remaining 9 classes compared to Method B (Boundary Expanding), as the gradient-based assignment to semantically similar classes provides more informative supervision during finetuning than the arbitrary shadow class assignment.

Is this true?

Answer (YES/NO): YES